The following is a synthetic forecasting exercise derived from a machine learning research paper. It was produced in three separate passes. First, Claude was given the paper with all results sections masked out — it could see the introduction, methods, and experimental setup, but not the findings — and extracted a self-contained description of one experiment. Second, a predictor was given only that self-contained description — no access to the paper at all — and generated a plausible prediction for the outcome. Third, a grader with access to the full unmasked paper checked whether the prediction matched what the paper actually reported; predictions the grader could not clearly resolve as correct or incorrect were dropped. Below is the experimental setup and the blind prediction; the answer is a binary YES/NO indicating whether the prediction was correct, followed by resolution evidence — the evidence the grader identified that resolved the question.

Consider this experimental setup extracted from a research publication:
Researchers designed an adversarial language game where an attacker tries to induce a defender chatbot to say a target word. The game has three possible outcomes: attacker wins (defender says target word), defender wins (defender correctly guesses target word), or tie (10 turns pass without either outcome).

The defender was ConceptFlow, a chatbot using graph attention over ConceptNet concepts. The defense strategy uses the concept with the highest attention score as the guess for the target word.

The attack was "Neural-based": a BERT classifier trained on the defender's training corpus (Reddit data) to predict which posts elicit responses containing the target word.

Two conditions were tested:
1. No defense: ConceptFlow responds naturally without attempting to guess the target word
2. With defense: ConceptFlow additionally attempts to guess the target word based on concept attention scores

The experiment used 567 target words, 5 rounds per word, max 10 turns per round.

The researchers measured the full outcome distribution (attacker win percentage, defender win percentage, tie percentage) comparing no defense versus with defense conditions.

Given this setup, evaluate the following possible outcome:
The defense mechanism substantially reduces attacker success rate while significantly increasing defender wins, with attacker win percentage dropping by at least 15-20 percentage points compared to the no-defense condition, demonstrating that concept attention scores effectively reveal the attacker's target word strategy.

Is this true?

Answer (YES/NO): NO